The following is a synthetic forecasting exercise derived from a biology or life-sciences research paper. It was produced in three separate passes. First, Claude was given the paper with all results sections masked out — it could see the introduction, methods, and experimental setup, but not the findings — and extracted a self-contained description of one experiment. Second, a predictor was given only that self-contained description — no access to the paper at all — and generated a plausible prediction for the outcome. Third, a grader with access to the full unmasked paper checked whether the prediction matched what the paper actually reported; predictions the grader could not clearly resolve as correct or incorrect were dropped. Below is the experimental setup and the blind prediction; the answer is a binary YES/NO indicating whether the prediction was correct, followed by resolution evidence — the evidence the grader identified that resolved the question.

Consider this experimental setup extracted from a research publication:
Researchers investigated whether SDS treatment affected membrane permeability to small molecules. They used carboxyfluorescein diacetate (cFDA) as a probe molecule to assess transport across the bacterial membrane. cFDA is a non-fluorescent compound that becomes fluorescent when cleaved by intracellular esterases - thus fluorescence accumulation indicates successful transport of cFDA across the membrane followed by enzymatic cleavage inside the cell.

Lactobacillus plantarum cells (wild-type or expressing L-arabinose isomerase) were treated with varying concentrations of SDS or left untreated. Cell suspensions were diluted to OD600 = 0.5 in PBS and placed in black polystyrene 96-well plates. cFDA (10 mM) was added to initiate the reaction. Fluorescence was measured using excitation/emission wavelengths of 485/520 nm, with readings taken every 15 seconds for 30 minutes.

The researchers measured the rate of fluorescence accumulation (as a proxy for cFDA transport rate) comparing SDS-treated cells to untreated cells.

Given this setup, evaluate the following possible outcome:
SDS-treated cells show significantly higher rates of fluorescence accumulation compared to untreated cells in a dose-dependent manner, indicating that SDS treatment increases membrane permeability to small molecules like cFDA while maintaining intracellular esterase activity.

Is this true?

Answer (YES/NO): YES